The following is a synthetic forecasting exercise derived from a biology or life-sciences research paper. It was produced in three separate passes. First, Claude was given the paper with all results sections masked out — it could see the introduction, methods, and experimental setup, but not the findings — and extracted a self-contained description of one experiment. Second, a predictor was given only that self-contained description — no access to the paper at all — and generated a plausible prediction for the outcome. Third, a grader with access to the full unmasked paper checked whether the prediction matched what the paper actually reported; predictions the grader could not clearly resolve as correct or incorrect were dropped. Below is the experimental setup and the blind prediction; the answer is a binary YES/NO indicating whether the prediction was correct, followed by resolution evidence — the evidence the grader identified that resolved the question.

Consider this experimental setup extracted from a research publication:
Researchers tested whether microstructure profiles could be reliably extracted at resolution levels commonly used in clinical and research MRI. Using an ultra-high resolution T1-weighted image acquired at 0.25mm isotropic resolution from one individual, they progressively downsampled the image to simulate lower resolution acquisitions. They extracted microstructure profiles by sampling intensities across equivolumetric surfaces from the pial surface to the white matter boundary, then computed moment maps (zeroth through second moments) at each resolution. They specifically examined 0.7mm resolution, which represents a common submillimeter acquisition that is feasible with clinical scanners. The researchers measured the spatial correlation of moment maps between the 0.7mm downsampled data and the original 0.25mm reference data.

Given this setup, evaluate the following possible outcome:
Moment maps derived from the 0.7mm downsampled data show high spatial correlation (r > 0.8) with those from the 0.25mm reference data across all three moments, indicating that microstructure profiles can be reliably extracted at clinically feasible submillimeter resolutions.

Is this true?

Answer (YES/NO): YES